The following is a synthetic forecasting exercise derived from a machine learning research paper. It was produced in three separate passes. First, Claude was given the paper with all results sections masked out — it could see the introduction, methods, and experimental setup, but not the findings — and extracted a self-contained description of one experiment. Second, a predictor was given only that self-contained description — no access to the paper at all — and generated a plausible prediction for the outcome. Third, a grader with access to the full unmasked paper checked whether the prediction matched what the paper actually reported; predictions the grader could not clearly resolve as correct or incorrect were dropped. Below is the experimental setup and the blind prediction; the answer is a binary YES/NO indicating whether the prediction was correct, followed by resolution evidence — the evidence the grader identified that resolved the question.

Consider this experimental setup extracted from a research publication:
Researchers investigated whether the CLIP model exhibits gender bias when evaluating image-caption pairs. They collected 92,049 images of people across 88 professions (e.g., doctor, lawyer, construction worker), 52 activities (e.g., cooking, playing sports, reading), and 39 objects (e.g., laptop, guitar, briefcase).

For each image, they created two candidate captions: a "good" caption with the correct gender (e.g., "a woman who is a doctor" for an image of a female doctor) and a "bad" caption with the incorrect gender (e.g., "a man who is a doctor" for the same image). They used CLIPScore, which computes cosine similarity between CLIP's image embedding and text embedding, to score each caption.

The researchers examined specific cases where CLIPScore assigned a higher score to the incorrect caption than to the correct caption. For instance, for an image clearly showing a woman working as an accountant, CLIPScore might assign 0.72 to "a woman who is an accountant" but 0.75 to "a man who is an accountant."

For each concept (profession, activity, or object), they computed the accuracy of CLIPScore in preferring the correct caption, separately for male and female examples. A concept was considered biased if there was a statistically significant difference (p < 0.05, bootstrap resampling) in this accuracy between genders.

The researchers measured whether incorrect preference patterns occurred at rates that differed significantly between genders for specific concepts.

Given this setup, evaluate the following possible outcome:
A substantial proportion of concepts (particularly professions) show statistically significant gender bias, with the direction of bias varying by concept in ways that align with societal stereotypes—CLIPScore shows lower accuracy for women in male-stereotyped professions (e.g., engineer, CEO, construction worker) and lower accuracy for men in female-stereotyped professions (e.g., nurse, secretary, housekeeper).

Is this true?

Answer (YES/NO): NO